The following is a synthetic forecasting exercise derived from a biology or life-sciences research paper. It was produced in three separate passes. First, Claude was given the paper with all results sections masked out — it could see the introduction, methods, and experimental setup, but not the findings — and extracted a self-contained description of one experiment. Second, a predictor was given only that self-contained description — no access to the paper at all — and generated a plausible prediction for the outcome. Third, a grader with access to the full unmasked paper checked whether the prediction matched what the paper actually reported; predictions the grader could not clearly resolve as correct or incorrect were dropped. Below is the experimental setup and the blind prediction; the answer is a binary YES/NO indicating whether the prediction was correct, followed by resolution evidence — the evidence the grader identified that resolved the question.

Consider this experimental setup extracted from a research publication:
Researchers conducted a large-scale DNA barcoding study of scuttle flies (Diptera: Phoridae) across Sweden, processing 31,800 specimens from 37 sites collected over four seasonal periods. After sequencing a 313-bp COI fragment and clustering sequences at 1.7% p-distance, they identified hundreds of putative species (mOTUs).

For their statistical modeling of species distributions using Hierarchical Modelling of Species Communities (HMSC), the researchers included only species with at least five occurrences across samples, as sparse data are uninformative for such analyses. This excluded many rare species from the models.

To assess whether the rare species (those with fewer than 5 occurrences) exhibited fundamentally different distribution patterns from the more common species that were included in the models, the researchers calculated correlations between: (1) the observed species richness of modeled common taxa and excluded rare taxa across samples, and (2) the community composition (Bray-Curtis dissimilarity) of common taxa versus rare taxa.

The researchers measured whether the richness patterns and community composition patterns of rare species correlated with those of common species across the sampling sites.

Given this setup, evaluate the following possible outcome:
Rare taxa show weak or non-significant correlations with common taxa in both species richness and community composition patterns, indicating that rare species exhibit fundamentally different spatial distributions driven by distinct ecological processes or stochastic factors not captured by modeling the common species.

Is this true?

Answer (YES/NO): NO